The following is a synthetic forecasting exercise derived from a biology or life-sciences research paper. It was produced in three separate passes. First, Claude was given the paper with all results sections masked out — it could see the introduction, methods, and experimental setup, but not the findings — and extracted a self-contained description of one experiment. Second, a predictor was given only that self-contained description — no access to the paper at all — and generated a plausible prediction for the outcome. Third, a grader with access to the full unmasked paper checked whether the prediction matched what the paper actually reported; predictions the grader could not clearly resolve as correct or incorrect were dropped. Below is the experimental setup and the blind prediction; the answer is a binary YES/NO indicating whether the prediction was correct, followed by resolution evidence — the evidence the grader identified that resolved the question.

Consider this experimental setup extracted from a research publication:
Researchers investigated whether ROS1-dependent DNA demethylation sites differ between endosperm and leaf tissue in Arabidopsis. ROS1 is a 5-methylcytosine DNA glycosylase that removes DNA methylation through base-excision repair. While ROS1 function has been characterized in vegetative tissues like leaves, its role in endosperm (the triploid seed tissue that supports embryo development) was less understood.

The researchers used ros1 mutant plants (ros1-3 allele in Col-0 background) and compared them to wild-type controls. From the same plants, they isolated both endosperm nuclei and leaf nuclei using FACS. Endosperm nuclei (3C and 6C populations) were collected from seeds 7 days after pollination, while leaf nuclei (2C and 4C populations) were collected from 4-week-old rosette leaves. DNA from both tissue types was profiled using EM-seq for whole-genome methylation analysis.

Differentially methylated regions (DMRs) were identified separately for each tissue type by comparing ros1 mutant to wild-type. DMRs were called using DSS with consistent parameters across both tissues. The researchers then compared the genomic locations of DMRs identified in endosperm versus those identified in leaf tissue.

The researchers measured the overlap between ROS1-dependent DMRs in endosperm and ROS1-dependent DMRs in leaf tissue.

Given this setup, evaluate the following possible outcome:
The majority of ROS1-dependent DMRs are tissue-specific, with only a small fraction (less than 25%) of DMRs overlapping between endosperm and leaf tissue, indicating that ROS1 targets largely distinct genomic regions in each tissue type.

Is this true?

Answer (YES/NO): NO